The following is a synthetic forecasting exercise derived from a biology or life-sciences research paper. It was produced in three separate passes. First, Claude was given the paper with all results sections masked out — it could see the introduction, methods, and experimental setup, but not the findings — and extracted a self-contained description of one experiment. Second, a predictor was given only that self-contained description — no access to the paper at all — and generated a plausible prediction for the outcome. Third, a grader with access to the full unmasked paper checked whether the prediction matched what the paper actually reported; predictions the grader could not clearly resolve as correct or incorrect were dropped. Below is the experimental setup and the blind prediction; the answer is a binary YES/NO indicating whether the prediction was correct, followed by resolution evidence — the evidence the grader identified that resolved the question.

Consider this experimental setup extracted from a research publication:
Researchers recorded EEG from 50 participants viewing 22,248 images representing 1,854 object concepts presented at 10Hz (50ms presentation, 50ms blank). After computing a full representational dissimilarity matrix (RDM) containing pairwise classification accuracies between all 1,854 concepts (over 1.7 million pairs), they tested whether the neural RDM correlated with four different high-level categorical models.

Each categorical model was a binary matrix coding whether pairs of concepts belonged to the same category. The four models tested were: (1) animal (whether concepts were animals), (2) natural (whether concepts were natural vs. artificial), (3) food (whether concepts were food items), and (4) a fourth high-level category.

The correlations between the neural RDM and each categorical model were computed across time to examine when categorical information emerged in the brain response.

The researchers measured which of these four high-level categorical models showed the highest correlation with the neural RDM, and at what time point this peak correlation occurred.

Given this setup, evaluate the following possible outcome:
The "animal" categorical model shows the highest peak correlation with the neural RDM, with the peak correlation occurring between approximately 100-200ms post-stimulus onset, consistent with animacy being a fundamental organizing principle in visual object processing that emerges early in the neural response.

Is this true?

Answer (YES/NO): NO